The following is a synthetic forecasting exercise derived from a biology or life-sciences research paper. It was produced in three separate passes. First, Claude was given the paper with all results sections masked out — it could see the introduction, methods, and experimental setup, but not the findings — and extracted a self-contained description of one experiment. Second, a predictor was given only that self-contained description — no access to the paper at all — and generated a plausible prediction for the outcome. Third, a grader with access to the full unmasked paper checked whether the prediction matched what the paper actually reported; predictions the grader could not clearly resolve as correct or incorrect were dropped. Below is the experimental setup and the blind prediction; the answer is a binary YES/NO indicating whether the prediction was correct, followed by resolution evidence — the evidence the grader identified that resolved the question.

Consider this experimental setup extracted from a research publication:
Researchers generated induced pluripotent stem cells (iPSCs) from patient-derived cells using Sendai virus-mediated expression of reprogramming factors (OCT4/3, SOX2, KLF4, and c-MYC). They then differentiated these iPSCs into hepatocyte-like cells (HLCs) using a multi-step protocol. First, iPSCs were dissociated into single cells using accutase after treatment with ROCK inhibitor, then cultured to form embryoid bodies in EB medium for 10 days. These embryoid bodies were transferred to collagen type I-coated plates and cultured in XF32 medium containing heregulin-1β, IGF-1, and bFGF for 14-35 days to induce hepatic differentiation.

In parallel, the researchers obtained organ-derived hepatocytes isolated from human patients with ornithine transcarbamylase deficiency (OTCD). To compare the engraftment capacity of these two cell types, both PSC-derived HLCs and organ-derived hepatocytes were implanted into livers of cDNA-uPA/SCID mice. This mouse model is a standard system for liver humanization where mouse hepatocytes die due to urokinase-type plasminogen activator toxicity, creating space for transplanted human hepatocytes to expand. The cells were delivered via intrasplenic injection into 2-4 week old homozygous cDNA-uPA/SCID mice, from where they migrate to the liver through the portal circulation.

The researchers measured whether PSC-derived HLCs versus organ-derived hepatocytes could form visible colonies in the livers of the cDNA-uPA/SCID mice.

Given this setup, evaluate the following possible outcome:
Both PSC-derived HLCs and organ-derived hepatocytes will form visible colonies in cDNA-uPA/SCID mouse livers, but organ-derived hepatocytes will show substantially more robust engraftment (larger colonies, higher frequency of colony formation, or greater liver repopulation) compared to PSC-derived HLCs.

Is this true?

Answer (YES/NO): NO